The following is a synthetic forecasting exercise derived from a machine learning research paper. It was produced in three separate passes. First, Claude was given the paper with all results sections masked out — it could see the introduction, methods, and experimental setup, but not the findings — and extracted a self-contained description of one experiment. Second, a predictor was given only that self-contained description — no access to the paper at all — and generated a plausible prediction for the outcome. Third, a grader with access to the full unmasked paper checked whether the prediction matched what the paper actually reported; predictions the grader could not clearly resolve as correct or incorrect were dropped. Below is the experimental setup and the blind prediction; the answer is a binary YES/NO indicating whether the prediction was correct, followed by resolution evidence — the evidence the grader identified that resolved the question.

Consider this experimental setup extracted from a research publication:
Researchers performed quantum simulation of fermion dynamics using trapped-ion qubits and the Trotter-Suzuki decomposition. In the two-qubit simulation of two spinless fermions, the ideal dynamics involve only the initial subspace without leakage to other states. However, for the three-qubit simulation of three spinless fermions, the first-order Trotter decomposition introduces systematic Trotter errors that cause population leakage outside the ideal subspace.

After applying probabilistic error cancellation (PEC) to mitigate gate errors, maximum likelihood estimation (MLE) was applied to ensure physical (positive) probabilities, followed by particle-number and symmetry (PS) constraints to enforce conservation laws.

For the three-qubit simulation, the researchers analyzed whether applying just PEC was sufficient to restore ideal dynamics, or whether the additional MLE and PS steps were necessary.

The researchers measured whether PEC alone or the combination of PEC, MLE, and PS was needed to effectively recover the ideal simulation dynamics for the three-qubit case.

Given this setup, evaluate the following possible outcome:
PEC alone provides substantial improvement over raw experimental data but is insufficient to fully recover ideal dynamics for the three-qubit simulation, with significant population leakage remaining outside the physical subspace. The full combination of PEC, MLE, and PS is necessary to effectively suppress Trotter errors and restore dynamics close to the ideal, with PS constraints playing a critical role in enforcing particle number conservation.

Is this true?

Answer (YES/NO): NO